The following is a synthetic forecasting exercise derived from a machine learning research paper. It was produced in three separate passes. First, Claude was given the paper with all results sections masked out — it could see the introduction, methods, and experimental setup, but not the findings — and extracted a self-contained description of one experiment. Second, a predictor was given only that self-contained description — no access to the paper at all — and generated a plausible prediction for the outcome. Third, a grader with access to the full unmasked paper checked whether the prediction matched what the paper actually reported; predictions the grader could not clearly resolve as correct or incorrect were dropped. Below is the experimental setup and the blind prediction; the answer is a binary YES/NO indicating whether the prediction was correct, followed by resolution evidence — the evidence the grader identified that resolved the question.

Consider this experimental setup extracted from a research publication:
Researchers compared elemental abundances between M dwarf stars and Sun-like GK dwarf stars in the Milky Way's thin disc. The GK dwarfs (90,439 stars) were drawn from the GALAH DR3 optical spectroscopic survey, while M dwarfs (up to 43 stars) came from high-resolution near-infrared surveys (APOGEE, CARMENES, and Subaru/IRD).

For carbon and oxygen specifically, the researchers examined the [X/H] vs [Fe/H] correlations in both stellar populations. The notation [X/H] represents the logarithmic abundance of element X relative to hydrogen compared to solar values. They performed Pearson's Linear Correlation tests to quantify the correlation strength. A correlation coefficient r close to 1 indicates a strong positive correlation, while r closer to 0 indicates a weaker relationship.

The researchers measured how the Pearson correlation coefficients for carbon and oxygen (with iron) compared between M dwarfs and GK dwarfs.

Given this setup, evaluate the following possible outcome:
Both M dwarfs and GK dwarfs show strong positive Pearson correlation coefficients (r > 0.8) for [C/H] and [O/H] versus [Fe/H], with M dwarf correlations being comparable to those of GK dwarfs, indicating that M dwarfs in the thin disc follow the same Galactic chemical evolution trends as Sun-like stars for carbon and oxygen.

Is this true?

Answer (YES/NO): NO